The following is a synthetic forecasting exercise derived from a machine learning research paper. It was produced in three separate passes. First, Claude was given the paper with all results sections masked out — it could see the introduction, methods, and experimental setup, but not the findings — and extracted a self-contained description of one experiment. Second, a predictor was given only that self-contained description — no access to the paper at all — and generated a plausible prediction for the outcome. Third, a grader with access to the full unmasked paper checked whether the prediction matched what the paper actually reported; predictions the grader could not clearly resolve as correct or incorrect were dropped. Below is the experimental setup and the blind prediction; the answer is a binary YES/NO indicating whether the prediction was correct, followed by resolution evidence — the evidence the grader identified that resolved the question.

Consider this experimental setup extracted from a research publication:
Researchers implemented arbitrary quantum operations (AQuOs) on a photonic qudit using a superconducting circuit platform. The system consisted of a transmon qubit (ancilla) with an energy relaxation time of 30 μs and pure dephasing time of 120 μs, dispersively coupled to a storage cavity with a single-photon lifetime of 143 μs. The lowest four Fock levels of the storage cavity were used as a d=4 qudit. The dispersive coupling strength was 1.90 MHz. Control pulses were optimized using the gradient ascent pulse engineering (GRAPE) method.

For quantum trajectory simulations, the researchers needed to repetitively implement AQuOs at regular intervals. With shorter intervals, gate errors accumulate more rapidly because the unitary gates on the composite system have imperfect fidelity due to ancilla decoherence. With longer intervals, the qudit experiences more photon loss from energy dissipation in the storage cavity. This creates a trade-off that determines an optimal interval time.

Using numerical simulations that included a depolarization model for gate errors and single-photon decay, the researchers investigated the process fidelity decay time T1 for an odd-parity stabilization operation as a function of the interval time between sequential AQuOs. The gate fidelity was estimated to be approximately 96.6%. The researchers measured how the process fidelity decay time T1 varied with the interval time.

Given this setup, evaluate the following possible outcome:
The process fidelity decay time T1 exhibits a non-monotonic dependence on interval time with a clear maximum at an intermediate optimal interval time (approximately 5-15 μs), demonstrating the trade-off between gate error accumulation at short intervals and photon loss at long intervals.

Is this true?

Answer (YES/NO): YES